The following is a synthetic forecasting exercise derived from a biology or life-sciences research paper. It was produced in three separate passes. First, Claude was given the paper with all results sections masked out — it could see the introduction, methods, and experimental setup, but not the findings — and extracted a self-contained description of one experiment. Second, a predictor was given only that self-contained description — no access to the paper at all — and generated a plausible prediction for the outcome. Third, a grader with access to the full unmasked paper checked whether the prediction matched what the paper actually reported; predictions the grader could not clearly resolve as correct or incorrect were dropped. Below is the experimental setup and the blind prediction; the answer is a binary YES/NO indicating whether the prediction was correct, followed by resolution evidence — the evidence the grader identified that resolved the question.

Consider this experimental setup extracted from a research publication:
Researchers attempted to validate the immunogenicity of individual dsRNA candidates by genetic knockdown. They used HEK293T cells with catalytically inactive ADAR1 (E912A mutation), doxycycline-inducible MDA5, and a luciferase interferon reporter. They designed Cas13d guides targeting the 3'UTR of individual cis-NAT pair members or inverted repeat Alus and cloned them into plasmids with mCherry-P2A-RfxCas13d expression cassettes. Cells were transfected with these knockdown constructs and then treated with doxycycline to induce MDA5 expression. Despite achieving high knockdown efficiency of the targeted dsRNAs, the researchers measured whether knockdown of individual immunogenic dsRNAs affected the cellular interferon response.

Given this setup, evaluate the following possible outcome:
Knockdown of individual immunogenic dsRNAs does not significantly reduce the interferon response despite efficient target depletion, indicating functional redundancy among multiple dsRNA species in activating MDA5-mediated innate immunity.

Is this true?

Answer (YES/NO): YES